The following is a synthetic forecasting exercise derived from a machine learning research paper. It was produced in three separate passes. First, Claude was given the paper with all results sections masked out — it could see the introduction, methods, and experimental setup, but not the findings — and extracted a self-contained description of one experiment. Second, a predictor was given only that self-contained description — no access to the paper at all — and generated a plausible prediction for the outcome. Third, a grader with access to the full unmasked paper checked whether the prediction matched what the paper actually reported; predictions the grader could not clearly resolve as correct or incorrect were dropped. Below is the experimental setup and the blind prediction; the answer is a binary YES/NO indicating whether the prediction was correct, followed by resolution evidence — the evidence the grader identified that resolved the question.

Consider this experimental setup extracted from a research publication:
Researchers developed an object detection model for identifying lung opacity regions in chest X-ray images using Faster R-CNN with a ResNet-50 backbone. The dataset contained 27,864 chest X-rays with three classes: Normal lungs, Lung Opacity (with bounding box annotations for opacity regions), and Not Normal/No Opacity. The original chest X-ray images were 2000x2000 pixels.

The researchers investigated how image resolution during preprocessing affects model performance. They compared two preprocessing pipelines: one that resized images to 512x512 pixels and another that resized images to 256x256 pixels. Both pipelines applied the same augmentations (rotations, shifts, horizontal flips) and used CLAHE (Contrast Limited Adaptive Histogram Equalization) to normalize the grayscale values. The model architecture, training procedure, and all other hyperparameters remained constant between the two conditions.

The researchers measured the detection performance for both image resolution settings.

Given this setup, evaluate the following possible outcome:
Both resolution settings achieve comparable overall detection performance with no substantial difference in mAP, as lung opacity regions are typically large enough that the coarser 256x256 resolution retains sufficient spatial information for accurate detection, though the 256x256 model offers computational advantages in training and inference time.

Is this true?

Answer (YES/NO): NO